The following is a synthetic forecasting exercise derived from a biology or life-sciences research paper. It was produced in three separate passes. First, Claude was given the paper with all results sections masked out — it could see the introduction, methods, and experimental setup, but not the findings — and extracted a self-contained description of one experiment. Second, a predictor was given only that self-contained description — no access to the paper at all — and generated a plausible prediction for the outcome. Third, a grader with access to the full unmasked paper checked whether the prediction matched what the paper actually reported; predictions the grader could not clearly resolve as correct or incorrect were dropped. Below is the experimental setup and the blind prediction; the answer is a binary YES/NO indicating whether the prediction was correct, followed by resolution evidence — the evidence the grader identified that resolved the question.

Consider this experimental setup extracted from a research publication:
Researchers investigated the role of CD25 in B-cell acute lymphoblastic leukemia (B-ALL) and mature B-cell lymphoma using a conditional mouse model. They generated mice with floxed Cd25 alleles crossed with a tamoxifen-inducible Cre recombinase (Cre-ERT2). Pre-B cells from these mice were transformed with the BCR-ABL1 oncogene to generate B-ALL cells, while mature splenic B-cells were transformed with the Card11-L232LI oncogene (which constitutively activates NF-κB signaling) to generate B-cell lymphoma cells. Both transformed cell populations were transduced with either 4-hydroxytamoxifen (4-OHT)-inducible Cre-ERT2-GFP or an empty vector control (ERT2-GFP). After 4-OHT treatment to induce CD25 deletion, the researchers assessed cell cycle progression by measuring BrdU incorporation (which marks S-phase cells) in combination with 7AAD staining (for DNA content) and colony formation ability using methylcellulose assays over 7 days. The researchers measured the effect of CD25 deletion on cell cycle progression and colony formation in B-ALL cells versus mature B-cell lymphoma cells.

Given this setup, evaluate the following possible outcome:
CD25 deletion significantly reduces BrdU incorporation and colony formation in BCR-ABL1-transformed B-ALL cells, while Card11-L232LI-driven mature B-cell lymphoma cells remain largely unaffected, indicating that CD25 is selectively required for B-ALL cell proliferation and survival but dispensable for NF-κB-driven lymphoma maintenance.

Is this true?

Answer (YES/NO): NO